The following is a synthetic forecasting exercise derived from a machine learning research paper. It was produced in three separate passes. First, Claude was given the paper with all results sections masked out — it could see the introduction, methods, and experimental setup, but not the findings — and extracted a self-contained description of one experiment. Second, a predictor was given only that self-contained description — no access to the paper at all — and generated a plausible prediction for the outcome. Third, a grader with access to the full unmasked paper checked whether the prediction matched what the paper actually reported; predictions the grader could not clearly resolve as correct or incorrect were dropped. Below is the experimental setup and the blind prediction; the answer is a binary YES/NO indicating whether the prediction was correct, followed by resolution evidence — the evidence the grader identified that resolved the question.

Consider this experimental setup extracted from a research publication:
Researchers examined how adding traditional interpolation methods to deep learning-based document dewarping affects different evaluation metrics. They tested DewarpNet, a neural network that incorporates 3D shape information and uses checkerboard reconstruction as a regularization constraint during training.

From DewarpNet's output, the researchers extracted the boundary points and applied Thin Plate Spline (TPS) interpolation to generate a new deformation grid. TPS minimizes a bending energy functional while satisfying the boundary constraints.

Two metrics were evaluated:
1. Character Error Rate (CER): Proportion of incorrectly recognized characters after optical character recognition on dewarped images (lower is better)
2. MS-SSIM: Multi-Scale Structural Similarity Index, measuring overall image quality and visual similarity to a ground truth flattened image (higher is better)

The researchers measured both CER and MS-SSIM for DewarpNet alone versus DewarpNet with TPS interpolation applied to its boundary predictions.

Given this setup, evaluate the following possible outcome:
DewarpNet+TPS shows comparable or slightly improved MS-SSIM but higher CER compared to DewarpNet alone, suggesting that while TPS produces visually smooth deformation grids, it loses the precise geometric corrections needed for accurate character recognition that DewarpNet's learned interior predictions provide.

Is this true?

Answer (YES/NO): NO